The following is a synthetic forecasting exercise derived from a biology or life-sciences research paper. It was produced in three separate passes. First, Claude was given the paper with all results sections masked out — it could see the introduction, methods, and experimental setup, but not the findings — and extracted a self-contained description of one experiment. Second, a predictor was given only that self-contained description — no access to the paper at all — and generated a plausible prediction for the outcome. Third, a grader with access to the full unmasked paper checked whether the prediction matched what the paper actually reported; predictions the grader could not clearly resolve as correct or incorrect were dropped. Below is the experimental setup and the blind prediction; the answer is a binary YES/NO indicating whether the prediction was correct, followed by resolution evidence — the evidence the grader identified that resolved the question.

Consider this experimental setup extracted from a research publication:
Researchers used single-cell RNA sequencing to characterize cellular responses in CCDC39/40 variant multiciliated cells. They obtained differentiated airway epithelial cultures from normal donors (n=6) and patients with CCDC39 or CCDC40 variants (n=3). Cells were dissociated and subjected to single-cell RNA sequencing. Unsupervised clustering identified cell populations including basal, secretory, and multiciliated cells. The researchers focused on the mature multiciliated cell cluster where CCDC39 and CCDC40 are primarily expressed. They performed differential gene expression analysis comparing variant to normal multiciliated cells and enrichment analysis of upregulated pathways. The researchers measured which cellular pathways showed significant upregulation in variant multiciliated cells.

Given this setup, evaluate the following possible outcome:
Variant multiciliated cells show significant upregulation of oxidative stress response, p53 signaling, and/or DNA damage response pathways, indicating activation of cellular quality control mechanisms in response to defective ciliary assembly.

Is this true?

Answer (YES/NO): NO